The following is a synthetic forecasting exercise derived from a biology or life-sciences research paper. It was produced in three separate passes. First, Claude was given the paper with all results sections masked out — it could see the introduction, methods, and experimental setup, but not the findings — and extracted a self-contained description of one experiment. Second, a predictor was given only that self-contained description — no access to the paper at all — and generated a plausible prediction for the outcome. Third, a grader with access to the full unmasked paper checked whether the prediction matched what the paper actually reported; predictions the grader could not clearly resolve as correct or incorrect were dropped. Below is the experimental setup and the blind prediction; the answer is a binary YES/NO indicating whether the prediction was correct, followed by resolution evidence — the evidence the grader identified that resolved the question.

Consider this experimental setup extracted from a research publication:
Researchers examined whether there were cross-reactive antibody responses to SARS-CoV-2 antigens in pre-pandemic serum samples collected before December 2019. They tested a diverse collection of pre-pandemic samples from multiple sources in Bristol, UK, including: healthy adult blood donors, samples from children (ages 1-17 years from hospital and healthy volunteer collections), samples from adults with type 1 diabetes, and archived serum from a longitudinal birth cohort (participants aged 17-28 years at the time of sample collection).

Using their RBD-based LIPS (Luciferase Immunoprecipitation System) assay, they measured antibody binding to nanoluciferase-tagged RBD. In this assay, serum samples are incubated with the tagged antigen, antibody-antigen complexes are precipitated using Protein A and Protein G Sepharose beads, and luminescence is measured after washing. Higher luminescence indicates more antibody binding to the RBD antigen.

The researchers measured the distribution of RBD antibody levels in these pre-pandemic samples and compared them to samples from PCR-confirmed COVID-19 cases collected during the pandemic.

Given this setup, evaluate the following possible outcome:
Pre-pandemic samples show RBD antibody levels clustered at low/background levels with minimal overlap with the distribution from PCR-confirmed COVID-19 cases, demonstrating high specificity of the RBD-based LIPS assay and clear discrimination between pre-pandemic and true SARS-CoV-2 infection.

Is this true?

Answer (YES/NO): YES